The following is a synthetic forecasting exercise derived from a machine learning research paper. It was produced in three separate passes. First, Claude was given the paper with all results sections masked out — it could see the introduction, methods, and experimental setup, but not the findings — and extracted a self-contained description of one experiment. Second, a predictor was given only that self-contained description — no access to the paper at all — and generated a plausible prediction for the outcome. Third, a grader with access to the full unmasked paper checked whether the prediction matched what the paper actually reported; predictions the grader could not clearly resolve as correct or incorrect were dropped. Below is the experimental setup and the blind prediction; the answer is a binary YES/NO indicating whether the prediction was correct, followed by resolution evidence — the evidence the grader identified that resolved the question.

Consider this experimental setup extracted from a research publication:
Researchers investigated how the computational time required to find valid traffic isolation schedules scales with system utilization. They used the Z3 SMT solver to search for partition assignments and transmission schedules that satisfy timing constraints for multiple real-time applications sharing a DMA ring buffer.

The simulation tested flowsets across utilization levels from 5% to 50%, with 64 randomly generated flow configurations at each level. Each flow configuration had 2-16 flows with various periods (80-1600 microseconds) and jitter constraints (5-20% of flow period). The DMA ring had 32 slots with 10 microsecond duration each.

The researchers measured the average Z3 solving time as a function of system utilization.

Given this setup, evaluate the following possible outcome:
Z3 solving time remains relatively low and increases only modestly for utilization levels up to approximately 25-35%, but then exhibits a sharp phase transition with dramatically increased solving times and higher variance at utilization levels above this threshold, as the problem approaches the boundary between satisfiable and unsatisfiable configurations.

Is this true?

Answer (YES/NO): NO